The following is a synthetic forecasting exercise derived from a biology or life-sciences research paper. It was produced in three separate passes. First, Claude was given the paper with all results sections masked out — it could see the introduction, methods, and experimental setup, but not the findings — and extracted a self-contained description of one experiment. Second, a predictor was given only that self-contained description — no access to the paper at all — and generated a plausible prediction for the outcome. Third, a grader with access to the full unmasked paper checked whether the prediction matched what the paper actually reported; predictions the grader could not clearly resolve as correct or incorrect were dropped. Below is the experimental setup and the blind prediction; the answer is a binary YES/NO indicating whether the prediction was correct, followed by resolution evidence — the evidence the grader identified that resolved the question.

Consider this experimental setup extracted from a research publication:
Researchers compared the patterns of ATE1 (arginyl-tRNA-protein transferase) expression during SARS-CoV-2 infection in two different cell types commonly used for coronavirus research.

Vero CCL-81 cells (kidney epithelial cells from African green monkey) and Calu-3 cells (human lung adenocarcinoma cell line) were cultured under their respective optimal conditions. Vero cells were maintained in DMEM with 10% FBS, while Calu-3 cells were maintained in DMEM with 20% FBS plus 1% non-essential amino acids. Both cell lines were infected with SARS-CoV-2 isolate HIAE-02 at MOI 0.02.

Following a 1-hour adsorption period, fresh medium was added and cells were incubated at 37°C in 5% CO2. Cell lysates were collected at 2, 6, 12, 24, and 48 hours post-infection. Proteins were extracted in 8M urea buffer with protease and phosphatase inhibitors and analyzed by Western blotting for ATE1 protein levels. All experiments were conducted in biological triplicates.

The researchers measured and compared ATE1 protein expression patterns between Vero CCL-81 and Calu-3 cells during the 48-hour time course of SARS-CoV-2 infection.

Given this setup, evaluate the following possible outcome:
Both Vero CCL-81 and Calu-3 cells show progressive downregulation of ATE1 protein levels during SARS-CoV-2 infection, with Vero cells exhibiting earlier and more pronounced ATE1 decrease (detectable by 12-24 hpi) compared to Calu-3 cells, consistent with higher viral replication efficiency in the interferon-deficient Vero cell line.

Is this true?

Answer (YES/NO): NO